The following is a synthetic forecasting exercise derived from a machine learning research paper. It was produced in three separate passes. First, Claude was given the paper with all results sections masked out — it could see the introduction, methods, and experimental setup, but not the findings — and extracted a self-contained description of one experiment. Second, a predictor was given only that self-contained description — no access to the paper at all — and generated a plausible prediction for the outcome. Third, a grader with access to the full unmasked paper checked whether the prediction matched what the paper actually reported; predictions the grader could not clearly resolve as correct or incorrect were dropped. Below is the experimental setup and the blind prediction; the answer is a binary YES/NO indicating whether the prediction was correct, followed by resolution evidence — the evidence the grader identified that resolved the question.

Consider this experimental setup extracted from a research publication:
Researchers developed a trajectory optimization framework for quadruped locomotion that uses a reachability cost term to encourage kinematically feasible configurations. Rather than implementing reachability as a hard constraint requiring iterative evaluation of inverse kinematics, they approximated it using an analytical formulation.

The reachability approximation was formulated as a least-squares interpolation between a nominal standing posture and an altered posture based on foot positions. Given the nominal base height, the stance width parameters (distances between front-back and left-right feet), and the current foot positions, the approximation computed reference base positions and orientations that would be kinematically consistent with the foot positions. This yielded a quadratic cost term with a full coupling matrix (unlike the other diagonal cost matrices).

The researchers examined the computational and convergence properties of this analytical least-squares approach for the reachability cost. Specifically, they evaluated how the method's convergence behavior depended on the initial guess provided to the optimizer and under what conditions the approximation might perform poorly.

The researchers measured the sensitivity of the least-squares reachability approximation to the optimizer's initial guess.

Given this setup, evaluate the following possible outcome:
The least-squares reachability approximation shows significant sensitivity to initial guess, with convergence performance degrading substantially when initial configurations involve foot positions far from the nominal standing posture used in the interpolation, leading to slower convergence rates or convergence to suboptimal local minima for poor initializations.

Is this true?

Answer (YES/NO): NO